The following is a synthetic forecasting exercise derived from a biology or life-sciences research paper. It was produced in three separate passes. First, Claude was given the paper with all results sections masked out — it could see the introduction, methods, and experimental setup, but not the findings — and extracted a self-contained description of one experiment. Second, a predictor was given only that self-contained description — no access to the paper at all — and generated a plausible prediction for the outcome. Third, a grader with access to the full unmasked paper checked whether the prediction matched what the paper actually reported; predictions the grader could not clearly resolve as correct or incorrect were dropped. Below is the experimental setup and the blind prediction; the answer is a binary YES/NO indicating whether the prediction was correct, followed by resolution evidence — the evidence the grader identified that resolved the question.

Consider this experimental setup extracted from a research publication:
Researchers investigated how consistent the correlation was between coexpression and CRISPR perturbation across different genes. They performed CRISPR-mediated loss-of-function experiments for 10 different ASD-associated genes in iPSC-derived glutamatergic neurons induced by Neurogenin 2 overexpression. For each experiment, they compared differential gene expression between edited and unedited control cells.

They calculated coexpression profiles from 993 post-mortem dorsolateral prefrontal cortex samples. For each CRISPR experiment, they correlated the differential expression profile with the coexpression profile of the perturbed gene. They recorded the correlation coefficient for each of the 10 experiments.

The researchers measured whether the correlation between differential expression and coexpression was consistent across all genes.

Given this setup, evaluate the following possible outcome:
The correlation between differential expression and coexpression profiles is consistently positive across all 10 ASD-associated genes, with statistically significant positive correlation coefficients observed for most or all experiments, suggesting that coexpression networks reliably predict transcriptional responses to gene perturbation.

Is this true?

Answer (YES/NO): NO